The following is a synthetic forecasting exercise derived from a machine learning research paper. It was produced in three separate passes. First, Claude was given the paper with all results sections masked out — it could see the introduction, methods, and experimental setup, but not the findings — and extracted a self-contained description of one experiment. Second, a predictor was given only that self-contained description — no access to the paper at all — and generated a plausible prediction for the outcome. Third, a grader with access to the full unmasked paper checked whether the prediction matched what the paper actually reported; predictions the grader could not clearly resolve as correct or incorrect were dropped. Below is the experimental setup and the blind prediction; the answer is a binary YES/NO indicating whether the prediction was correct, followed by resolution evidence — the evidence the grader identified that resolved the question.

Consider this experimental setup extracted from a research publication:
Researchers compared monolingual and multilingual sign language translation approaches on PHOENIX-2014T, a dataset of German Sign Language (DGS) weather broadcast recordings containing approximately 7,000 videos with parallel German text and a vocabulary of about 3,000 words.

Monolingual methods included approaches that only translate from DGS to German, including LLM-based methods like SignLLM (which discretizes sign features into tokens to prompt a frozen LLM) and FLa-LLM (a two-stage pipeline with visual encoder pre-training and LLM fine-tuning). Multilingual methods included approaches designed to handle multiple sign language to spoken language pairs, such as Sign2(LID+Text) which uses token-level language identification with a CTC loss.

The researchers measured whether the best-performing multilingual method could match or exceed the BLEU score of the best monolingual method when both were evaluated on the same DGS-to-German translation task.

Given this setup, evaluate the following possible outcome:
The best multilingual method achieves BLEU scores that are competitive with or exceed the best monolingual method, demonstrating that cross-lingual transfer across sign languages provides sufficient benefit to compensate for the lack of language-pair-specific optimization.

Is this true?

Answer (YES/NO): YES